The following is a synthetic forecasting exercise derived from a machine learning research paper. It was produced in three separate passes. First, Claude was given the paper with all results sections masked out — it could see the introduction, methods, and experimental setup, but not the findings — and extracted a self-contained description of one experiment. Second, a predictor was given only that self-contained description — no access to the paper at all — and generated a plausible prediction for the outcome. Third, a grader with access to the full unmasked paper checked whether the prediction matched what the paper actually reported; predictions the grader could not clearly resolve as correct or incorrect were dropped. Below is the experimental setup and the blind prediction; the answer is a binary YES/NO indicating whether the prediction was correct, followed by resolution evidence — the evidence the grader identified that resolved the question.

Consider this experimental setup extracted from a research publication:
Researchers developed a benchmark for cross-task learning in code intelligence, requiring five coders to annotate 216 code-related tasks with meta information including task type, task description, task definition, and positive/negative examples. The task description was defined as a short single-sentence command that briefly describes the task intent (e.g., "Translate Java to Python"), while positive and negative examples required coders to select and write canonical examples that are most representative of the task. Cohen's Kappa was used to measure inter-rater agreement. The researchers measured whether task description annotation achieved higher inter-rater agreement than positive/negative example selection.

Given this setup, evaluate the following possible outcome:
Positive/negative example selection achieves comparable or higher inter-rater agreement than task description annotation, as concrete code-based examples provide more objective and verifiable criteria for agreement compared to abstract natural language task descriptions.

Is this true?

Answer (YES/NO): NO